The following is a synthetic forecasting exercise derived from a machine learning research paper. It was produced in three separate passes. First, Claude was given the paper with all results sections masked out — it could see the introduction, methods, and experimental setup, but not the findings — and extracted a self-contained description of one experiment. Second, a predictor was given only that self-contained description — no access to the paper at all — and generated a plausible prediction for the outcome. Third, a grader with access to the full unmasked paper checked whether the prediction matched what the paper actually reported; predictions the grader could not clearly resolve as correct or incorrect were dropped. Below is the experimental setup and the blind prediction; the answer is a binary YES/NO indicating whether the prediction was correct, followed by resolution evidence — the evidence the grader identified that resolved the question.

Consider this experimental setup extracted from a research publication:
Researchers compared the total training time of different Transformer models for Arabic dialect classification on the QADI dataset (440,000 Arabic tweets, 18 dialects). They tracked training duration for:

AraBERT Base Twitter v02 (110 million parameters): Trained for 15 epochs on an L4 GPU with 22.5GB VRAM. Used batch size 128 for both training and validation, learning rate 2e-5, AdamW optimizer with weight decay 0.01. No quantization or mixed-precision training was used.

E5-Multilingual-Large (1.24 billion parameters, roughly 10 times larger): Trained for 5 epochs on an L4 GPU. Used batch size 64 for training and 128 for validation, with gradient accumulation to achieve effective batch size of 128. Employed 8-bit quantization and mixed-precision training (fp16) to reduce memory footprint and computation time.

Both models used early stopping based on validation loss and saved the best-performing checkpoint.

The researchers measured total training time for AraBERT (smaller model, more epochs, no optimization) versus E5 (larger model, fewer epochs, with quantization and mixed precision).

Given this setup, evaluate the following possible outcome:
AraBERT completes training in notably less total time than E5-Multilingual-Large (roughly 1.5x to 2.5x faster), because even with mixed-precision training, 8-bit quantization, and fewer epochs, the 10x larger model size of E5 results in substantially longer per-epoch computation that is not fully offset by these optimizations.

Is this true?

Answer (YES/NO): NO